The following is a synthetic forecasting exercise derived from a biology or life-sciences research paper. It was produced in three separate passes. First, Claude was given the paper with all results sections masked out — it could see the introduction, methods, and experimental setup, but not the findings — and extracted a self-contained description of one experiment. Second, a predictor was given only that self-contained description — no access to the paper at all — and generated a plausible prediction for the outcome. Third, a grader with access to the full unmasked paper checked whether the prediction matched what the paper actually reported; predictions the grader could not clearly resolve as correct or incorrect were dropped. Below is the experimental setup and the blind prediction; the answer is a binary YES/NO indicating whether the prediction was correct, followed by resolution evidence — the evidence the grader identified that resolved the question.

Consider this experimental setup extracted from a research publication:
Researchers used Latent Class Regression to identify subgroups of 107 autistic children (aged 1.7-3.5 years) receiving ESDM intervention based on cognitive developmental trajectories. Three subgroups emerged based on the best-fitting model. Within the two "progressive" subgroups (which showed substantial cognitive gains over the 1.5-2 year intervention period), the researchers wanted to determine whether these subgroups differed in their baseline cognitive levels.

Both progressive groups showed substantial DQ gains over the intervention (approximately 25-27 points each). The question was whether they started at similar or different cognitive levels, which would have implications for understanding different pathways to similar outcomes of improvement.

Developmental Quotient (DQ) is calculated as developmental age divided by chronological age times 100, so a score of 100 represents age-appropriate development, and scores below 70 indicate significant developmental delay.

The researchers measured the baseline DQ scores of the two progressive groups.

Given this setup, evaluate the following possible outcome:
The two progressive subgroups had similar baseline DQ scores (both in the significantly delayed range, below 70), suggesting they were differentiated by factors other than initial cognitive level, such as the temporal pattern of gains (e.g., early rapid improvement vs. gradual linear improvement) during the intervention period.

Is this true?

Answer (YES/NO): NO